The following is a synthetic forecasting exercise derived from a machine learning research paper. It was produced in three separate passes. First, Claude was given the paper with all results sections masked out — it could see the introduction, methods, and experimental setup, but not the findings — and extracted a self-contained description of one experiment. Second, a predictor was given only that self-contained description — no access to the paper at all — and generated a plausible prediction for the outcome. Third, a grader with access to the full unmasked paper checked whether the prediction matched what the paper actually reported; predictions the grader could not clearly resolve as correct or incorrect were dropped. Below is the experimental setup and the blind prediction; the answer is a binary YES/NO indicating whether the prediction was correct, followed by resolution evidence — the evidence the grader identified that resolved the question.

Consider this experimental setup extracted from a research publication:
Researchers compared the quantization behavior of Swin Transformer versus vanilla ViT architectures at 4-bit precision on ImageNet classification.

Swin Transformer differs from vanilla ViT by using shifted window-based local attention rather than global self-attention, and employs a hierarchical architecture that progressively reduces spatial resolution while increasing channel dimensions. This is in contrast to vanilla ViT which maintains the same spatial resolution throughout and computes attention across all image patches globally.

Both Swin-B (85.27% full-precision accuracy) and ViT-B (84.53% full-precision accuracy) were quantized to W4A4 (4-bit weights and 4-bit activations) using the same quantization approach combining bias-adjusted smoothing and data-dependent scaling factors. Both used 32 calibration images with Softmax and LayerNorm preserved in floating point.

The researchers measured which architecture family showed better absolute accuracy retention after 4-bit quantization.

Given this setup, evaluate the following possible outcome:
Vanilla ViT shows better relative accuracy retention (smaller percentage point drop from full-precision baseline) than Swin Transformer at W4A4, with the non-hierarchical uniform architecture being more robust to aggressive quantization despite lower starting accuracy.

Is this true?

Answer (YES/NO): NO